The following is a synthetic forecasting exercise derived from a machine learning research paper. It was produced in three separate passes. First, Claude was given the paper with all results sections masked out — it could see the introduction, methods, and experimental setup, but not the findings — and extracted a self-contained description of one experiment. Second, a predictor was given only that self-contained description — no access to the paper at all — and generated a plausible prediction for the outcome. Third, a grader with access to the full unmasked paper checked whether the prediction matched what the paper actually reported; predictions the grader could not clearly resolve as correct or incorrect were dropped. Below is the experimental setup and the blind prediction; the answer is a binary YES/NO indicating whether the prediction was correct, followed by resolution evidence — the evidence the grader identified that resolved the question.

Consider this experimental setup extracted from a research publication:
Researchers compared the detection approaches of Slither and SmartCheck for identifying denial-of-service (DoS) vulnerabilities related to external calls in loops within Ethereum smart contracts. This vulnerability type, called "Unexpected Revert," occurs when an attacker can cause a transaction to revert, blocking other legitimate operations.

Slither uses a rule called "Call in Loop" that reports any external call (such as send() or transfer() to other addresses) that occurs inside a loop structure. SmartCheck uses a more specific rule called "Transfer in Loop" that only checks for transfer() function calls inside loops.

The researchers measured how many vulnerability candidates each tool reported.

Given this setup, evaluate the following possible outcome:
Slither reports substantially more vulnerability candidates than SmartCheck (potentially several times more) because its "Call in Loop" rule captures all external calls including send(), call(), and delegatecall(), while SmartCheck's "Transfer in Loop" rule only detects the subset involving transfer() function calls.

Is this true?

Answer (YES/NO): YES